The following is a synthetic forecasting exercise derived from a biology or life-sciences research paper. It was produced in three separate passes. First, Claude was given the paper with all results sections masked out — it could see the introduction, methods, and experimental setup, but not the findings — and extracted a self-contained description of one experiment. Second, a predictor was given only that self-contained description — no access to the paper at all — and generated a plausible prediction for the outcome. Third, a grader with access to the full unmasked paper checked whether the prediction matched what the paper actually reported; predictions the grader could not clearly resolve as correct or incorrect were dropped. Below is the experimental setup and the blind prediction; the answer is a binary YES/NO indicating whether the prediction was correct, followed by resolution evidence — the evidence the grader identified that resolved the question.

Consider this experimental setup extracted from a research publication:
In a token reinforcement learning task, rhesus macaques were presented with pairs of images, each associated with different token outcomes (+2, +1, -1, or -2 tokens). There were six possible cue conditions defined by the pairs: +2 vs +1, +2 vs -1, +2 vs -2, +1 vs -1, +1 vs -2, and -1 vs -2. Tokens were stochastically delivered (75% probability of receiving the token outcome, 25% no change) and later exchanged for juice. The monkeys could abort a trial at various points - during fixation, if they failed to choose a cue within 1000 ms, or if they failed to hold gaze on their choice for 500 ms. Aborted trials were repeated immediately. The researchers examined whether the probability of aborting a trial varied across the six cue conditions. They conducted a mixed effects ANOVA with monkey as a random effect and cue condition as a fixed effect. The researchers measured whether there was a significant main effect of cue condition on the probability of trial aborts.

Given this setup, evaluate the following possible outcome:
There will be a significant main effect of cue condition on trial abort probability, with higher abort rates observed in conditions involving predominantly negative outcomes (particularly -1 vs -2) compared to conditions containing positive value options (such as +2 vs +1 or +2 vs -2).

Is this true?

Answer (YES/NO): YES